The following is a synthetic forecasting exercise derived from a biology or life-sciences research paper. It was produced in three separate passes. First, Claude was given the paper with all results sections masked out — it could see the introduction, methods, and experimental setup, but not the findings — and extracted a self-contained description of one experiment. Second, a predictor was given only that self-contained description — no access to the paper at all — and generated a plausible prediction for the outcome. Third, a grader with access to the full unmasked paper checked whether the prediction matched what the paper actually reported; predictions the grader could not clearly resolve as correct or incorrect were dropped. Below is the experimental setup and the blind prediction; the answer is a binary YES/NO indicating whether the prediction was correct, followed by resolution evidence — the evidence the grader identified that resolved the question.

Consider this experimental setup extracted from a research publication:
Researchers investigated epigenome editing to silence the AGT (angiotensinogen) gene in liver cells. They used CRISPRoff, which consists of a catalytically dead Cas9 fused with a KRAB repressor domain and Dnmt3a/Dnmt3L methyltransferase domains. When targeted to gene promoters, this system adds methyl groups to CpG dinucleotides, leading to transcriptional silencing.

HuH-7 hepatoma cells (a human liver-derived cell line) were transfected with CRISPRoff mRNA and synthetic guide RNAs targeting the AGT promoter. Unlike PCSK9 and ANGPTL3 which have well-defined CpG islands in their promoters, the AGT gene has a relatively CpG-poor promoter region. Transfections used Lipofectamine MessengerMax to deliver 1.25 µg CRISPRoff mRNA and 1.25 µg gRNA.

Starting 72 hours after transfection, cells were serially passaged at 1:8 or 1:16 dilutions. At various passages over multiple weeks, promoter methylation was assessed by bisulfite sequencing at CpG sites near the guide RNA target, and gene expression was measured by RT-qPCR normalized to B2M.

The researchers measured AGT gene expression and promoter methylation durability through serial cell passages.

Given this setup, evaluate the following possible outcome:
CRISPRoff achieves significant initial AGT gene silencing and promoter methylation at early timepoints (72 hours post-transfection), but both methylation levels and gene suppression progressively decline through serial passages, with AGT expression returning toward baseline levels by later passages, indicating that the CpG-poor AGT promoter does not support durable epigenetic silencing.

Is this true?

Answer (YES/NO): YES